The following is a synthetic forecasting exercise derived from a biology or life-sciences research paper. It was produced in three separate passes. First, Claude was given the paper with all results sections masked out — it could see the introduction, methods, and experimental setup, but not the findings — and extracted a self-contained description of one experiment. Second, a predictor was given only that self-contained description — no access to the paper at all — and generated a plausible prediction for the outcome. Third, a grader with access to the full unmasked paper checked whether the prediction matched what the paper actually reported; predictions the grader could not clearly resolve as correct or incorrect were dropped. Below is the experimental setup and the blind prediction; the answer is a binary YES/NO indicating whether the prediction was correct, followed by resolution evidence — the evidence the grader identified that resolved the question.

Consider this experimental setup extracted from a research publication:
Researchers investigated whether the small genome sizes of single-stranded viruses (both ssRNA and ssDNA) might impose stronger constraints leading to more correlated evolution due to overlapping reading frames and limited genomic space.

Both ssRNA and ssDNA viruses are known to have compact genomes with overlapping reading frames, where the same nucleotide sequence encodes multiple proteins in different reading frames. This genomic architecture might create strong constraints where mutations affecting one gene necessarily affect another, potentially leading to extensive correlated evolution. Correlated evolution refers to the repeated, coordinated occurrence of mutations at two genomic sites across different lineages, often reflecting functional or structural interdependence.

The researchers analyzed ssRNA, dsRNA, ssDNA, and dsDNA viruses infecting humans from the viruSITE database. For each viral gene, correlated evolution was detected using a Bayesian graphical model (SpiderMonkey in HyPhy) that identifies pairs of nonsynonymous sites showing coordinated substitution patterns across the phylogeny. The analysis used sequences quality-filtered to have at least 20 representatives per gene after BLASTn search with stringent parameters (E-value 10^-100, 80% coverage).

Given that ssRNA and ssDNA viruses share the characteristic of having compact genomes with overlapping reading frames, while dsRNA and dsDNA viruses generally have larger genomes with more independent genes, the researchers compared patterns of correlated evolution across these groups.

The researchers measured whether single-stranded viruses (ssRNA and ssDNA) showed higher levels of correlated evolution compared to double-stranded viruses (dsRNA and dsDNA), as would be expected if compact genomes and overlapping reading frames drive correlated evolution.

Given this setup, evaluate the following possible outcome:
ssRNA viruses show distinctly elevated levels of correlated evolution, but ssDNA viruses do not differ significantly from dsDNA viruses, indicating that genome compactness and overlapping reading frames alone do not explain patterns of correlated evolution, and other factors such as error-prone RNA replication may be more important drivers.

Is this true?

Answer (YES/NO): NO